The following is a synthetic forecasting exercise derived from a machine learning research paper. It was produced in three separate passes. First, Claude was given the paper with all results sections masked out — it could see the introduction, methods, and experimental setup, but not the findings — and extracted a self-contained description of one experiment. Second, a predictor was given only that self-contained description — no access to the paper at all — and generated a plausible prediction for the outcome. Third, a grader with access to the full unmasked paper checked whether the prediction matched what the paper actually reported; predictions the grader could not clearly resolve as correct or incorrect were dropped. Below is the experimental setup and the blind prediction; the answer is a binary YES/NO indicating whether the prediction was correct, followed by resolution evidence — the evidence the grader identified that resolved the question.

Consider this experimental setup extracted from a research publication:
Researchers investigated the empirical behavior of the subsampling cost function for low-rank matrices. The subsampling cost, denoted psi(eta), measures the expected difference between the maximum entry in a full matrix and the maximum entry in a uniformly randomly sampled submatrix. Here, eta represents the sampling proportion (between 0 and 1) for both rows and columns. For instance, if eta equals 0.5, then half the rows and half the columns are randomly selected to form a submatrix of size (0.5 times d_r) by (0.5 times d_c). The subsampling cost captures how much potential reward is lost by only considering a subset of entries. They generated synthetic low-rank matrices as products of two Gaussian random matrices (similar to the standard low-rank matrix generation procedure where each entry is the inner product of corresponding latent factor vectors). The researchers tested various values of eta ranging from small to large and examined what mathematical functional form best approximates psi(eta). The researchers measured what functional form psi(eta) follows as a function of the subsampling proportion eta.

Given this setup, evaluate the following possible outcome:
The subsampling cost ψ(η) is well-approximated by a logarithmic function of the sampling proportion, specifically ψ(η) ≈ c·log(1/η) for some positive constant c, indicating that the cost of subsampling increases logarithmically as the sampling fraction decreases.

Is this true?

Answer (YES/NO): YES